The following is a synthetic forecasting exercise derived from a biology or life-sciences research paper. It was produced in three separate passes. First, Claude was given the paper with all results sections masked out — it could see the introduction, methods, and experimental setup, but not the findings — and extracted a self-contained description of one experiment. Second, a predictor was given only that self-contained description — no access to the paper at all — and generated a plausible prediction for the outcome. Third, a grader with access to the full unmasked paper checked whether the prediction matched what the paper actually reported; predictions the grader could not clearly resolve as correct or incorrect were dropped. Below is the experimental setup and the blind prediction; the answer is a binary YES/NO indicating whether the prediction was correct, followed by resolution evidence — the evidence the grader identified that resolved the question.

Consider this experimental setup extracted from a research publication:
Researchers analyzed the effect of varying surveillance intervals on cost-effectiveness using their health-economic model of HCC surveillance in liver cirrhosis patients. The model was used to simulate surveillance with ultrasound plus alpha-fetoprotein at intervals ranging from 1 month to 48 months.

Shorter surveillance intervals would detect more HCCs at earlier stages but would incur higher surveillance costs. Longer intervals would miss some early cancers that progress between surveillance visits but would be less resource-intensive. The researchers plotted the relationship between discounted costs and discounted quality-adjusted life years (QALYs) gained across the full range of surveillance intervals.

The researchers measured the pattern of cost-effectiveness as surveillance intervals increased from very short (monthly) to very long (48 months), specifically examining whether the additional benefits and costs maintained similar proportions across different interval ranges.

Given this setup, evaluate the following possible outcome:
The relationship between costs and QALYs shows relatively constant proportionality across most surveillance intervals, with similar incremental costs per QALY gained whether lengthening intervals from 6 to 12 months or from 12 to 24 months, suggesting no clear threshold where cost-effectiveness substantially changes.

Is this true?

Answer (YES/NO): NO